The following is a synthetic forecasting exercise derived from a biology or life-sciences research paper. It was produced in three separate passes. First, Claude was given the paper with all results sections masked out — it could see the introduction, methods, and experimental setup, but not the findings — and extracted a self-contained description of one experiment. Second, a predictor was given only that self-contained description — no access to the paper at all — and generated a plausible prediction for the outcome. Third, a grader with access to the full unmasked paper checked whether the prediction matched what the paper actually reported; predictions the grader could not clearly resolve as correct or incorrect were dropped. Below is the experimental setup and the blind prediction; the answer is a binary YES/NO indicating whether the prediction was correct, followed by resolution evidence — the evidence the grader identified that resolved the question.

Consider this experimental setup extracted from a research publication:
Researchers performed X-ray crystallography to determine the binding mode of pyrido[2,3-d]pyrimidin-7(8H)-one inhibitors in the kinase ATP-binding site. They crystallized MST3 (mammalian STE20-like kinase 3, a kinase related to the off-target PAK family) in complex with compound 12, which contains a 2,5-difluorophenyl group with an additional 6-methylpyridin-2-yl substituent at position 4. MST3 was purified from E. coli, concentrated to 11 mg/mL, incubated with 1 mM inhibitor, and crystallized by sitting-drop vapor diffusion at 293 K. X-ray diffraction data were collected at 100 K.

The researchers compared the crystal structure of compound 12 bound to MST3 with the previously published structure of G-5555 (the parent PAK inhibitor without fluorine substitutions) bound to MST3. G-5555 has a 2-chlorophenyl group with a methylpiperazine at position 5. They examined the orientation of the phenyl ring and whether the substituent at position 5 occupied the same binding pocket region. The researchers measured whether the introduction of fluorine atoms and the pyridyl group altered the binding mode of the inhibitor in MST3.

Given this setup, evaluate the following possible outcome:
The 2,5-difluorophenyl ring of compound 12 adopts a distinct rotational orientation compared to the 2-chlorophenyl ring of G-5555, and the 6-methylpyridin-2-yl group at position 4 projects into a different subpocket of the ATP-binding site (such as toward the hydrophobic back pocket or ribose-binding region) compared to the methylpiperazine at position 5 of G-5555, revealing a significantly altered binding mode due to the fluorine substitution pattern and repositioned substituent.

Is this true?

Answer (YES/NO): NO